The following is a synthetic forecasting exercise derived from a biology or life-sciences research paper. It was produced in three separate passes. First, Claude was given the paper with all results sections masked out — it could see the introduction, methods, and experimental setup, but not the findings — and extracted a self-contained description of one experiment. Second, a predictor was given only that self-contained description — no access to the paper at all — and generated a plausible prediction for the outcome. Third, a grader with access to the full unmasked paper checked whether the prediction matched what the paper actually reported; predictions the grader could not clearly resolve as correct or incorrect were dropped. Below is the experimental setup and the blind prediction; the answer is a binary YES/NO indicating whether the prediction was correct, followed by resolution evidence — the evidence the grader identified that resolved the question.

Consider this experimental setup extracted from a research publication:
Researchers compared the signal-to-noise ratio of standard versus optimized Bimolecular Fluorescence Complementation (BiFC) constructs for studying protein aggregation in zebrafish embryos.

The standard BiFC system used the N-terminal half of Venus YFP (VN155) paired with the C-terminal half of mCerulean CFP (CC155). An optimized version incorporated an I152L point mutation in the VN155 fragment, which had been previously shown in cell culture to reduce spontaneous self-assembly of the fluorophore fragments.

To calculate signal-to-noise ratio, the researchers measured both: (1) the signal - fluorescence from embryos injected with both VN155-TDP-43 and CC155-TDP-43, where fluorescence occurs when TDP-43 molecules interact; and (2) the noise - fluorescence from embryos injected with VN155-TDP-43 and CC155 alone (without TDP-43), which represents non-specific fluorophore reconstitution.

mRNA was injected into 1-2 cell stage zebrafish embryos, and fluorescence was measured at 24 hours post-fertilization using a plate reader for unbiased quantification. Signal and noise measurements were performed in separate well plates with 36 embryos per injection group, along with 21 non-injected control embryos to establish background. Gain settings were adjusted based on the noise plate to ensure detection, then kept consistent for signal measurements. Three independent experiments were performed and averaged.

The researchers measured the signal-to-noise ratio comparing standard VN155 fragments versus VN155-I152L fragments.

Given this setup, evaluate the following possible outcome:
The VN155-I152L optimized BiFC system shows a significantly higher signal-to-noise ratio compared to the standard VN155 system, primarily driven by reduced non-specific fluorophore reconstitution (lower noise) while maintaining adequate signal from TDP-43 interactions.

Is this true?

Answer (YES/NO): YES